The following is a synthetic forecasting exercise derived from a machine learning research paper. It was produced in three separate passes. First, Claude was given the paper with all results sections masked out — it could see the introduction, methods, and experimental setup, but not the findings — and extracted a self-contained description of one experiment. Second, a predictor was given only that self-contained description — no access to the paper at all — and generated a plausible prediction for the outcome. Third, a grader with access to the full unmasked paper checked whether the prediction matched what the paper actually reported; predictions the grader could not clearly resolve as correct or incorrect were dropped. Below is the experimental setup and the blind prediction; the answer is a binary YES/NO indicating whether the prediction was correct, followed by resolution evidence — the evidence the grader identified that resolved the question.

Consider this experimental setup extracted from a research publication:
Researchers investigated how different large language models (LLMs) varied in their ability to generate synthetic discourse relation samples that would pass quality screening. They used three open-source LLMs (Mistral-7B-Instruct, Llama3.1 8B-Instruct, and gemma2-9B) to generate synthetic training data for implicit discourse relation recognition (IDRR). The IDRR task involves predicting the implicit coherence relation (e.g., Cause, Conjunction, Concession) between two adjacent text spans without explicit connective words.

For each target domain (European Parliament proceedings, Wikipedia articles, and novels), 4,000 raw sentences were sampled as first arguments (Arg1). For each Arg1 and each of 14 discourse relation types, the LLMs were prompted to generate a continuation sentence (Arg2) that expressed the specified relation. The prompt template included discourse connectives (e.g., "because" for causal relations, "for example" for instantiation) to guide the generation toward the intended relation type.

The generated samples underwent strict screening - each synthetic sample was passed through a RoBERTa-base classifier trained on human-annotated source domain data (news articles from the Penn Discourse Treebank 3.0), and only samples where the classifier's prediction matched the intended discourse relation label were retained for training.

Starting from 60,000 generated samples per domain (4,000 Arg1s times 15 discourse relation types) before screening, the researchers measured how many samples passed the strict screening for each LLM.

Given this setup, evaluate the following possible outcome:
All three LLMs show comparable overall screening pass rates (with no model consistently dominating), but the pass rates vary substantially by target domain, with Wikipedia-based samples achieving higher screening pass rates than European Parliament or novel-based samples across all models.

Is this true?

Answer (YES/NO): NO